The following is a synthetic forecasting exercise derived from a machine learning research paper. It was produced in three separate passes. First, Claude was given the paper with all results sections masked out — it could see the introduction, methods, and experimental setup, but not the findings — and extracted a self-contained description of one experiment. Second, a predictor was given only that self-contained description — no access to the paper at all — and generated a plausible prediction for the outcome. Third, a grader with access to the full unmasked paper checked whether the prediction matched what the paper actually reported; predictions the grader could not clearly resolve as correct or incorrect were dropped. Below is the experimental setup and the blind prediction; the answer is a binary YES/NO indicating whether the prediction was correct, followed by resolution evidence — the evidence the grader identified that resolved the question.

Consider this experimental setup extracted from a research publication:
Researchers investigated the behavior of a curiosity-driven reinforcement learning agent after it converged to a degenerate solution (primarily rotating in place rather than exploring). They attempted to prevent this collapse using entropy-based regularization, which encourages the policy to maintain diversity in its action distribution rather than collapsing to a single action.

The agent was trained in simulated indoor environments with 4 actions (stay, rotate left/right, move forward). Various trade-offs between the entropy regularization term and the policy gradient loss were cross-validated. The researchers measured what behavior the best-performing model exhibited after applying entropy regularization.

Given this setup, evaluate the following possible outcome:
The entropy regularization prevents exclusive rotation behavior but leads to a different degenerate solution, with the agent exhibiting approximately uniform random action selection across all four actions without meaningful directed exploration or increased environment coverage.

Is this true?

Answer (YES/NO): YES